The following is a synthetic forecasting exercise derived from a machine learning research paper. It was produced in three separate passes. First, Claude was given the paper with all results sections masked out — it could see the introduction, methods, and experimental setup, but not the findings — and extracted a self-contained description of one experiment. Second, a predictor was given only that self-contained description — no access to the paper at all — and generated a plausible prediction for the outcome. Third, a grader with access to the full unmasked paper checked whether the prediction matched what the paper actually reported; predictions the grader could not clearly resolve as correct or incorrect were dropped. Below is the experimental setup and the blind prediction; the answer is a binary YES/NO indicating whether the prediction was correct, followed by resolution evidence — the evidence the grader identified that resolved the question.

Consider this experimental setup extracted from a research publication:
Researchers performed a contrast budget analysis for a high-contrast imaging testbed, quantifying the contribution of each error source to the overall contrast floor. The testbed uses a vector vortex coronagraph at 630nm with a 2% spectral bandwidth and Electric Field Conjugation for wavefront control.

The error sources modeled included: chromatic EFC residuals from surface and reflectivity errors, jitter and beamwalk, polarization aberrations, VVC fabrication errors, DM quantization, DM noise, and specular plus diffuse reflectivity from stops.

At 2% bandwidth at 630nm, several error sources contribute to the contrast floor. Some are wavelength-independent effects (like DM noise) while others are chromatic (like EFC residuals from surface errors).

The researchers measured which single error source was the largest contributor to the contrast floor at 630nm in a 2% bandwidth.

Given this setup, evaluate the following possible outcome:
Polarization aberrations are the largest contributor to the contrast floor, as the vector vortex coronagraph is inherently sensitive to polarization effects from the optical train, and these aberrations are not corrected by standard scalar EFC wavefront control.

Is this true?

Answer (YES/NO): NO